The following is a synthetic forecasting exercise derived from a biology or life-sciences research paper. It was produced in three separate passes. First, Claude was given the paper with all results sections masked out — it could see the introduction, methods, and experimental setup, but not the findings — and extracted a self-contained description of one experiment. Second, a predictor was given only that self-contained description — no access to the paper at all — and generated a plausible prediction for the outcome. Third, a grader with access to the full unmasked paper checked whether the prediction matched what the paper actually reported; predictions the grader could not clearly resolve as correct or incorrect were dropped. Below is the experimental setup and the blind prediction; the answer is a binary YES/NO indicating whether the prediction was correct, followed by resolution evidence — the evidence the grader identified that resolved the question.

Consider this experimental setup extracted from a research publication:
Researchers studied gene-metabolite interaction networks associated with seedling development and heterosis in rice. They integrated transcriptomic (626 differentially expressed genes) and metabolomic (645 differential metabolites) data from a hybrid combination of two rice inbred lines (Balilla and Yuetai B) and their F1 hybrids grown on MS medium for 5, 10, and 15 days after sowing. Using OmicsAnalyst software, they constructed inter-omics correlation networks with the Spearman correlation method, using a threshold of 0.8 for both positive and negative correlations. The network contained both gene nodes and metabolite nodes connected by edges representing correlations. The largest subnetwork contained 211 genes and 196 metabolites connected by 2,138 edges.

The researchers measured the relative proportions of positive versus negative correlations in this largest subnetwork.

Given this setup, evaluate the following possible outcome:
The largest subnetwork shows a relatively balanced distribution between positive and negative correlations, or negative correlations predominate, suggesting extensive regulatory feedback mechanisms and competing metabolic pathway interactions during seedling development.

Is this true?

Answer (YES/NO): NO